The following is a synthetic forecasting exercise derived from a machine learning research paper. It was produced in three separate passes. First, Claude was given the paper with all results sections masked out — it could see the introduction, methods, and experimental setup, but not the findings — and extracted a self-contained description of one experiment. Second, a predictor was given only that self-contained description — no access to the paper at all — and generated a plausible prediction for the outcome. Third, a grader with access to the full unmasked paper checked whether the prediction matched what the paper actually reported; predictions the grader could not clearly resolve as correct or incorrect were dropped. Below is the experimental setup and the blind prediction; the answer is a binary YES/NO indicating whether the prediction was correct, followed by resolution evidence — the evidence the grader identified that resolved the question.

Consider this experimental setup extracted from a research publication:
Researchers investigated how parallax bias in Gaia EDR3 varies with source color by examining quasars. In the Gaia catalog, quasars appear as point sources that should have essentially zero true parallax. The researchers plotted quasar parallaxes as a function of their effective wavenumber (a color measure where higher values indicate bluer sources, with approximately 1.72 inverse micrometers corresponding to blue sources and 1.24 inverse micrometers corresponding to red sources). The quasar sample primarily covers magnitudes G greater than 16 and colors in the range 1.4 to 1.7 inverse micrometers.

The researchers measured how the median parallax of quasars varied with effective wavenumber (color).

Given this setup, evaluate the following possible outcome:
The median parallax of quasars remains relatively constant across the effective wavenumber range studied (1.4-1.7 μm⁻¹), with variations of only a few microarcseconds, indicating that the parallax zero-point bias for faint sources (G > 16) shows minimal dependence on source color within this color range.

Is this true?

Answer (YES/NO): NO